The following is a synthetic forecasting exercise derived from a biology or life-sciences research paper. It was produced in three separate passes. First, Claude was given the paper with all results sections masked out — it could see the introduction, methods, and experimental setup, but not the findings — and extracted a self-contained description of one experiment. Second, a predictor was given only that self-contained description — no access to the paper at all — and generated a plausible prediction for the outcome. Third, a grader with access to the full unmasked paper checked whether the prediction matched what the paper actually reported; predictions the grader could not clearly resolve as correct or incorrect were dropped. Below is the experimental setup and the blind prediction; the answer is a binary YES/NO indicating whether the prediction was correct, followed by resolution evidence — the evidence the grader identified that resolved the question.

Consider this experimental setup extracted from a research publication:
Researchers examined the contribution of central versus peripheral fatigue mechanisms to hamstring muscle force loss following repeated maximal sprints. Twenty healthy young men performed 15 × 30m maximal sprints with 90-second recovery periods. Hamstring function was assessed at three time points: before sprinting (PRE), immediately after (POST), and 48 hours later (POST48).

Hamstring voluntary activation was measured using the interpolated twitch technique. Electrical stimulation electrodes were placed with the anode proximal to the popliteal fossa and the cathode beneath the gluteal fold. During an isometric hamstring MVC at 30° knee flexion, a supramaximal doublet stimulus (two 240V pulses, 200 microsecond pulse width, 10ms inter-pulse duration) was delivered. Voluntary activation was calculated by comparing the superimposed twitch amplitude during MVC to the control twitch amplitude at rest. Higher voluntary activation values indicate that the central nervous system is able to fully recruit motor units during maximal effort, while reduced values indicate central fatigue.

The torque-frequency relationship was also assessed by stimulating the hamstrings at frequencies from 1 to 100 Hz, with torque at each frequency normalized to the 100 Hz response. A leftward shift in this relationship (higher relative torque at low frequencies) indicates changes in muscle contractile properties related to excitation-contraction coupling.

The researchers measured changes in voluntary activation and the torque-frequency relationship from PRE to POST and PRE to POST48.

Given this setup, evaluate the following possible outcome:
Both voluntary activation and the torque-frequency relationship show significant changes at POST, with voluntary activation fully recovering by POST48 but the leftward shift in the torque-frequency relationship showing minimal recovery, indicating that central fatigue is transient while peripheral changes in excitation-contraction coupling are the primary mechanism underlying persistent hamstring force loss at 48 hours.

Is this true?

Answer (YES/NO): NO